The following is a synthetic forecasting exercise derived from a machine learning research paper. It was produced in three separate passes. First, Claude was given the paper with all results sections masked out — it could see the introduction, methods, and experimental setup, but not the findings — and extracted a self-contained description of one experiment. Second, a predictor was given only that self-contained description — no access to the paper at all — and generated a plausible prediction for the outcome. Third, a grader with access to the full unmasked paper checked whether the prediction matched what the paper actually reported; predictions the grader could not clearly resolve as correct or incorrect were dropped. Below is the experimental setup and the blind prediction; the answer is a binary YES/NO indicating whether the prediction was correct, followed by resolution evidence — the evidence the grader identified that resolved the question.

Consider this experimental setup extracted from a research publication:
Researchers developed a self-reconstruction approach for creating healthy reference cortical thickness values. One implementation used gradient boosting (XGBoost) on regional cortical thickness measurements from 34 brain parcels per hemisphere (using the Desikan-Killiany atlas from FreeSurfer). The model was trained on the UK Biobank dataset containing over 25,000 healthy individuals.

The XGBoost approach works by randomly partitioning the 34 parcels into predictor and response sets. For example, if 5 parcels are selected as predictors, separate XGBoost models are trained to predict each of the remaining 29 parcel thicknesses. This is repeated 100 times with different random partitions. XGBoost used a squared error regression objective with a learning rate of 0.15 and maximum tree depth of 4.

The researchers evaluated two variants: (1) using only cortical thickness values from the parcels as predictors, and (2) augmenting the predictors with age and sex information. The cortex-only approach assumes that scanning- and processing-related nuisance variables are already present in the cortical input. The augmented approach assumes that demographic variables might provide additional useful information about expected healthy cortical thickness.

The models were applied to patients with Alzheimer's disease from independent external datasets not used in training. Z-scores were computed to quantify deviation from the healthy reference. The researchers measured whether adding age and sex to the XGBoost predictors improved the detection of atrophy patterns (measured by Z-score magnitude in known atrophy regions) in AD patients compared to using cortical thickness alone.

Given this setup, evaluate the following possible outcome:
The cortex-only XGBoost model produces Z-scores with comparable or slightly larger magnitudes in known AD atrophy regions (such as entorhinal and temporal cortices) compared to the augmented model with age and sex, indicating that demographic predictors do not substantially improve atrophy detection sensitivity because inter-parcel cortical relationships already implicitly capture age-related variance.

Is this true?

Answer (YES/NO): YES